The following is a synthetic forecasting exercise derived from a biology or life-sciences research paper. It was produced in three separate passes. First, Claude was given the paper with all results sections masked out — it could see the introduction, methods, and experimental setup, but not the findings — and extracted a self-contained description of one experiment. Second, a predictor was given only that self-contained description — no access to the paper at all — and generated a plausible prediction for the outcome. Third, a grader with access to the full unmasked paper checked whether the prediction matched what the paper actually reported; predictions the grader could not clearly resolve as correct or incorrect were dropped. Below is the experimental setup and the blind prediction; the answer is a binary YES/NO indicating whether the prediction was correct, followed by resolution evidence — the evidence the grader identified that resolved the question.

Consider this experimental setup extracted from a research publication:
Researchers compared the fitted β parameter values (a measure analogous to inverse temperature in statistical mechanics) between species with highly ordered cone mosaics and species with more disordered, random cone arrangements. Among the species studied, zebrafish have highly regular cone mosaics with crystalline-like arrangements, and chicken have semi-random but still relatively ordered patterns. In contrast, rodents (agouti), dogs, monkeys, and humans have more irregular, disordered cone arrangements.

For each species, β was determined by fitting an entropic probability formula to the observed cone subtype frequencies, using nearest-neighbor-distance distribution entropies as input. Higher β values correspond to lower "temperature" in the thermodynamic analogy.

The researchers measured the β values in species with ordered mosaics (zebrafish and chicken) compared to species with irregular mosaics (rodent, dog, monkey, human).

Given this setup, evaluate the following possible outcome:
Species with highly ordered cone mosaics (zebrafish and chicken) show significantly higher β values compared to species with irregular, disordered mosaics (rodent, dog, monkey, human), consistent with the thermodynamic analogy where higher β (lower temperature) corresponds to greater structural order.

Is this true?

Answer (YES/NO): YES